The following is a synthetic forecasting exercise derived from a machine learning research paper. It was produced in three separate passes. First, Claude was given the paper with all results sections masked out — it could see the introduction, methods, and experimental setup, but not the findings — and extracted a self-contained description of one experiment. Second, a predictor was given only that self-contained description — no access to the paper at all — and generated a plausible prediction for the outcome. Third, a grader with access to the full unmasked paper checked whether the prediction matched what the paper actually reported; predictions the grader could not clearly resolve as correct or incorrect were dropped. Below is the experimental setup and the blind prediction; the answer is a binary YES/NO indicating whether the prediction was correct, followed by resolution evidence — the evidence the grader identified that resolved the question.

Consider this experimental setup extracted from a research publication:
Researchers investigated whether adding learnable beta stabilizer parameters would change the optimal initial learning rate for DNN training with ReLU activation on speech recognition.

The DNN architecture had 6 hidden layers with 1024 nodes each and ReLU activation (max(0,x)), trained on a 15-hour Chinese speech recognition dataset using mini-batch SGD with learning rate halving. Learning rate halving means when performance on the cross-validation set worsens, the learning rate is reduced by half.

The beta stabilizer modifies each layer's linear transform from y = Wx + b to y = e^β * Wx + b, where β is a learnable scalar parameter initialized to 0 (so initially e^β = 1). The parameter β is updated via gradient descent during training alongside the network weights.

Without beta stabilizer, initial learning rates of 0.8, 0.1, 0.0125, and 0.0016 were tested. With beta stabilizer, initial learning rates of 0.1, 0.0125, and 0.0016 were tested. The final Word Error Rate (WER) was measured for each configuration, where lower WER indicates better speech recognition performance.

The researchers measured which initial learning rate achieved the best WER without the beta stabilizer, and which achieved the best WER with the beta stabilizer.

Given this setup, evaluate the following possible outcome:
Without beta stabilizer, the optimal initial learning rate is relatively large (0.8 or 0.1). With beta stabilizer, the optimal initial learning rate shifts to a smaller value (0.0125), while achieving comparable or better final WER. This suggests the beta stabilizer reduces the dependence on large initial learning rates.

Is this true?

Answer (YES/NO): NO